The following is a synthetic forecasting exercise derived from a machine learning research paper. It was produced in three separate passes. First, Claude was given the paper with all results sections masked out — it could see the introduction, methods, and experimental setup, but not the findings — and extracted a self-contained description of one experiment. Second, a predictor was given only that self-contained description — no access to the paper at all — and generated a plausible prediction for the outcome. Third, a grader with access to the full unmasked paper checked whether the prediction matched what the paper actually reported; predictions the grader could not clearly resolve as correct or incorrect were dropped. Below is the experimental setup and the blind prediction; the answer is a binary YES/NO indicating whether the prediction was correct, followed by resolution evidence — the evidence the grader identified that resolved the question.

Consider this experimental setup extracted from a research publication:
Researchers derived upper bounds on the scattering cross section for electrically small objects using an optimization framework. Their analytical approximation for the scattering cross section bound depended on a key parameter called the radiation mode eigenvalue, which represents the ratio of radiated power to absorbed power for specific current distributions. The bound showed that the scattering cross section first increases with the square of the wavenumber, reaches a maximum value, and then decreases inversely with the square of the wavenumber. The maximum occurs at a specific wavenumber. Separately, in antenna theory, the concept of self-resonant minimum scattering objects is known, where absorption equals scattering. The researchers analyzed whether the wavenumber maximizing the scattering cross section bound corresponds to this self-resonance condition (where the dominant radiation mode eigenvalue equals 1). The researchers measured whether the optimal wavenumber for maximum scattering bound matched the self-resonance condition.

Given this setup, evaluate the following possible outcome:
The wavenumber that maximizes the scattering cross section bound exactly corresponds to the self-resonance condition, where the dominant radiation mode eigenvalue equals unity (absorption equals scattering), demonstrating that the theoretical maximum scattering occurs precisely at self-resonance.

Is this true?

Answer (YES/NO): YES